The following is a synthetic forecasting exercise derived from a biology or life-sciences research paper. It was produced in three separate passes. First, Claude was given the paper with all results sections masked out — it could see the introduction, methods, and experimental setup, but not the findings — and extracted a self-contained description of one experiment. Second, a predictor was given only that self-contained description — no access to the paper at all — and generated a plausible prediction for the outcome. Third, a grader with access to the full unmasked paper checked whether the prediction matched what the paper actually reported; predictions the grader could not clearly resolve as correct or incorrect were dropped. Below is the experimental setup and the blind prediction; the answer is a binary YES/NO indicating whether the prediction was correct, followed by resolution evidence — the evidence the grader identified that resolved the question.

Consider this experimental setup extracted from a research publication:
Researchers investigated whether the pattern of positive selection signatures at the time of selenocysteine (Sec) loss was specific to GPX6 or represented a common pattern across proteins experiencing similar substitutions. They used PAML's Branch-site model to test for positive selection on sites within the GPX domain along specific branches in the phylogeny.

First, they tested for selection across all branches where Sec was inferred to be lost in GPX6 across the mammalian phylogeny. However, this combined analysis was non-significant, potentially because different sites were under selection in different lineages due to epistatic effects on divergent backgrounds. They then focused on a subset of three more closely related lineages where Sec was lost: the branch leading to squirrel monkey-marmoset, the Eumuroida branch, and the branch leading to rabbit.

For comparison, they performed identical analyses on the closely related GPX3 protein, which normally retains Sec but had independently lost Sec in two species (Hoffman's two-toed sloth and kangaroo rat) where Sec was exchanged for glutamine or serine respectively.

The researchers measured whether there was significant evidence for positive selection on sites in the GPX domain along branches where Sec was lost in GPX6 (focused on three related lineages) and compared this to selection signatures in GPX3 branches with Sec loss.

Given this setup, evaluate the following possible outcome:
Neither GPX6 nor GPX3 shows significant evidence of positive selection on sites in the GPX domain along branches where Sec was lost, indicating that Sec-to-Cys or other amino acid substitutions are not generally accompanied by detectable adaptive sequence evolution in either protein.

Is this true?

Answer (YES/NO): NO